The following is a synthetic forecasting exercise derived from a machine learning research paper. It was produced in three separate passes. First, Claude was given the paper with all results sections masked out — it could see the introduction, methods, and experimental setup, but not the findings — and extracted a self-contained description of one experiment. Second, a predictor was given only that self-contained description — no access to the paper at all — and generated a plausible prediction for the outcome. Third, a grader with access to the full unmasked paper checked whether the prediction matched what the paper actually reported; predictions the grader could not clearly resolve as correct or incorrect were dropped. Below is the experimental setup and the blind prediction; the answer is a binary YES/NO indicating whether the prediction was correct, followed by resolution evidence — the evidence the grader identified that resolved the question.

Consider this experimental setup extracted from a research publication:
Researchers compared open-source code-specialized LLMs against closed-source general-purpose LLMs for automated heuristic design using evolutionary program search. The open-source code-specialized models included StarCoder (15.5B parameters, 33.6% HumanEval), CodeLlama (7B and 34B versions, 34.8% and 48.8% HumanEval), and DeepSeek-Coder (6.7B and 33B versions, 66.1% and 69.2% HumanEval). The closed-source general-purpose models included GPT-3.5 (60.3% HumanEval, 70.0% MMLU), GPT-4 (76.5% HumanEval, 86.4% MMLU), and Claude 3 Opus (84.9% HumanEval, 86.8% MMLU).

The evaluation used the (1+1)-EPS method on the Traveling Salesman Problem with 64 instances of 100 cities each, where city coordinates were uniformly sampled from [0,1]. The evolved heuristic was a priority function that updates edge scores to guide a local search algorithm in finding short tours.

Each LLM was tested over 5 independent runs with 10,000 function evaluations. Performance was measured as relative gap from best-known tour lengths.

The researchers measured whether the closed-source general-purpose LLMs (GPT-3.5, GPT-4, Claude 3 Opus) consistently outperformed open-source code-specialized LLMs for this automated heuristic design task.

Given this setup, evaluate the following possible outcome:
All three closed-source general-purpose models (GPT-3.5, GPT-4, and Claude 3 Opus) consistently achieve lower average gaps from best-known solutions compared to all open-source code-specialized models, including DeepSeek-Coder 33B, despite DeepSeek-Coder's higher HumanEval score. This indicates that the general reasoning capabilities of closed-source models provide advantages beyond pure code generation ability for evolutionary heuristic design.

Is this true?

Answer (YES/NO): NO